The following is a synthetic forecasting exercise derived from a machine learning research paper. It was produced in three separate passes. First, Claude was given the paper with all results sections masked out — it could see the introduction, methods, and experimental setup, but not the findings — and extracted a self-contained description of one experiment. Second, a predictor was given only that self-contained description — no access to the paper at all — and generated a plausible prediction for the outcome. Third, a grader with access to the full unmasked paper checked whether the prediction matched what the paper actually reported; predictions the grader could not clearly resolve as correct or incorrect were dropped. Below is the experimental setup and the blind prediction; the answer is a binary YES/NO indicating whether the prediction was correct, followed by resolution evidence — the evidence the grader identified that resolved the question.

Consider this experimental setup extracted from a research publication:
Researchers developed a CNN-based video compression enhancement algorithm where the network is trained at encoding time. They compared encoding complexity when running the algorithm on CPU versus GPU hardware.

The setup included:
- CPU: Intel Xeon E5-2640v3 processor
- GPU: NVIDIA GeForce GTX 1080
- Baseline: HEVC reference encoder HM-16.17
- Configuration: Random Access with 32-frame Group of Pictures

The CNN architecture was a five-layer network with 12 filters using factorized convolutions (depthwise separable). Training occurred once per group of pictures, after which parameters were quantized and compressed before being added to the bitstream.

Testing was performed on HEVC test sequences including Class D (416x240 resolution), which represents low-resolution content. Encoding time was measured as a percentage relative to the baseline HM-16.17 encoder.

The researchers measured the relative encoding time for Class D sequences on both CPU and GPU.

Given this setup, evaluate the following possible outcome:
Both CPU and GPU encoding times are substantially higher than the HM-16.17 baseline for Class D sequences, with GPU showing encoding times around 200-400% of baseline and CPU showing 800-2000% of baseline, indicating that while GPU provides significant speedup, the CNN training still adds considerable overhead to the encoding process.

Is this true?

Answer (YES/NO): NO